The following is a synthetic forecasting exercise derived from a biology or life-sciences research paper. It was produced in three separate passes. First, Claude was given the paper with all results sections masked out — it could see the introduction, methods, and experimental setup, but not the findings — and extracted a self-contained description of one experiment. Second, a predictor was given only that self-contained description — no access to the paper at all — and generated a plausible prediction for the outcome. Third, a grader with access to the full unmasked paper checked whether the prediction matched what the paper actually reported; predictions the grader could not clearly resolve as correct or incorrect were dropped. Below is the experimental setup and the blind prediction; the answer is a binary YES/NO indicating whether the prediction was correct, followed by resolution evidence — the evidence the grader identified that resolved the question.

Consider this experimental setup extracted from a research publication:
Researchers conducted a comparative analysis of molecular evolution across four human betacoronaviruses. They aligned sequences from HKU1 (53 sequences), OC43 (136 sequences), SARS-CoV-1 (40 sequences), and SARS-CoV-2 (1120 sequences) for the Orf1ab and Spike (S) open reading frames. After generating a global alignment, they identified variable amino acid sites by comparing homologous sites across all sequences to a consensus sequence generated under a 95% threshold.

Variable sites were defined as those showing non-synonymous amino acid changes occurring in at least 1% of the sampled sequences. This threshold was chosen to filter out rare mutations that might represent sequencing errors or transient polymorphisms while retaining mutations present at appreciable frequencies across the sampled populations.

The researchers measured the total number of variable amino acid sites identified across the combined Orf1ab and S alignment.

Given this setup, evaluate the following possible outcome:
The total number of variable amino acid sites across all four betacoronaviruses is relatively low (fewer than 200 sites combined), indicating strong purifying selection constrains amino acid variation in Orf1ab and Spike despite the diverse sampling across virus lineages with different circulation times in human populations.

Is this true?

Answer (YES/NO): NO